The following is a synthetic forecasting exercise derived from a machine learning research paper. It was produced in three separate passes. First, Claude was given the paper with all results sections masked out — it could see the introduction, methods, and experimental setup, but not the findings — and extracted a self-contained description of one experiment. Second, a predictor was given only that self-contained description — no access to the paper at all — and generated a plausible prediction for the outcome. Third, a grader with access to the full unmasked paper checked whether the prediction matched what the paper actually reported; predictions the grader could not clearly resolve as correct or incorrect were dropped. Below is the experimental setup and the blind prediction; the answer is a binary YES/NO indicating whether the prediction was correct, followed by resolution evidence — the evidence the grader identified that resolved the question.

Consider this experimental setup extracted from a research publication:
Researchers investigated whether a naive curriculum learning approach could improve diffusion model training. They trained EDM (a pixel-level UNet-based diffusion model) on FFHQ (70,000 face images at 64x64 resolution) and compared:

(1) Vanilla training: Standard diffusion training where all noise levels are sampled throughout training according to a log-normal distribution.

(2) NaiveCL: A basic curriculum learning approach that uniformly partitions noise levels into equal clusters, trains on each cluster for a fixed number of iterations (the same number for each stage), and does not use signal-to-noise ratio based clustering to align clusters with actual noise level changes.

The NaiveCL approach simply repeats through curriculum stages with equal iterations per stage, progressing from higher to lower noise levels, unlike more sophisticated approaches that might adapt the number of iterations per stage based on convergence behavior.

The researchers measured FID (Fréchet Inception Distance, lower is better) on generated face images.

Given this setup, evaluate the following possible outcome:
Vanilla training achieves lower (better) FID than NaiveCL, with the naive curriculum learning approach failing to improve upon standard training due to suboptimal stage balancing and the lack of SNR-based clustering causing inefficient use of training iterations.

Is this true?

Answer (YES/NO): NO